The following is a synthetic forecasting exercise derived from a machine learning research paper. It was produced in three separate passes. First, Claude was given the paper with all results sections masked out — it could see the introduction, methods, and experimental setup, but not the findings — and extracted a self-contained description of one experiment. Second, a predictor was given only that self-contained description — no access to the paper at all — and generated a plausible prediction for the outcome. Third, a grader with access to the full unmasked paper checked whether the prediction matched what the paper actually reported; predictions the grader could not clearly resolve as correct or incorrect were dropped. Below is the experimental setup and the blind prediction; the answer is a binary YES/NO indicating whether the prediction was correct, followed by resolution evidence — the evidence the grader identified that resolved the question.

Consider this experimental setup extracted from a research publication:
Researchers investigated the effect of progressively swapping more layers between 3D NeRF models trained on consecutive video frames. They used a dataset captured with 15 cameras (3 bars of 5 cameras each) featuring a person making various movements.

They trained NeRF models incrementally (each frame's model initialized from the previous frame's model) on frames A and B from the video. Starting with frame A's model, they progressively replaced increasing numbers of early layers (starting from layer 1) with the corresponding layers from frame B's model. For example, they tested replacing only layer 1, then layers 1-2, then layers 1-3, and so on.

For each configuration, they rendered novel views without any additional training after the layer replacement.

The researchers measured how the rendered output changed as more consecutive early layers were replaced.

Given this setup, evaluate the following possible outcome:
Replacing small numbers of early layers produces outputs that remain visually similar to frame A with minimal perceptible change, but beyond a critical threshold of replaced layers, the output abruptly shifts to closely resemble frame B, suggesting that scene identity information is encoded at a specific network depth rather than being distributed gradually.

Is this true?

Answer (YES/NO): NO